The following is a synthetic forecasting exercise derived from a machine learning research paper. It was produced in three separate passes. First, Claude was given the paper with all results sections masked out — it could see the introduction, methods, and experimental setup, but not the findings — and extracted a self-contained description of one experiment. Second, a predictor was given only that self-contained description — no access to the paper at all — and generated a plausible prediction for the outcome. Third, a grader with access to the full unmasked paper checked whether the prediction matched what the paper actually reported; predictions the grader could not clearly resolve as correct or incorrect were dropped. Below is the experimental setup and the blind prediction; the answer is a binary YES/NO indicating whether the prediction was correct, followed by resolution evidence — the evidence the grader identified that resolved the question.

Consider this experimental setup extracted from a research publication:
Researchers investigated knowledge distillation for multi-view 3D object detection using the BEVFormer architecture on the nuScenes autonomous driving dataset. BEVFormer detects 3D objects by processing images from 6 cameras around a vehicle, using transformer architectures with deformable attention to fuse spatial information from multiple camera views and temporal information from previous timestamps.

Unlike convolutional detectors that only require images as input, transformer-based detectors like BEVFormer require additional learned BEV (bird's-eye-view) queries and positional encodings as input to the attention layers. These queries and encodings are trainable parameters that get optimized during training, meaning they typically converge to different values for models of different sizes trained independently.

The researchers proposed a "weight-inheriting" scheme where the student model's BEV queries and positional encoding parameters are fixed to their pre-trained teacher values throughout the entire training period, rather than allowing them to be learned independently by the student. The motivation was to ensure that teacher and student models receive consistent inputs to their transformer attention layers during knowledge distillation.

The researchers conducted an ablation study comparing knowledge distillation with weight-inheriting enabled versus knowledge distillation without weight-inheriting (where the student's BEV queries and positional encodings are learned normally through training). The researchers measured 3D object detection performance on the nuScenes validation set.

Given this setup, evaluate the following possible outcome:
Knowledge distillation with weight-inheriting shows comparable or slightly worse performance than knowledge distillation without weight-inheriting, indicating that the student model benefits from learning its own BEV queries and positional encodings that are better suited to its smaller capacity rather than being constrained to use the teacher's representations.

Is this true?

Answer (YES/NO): NO